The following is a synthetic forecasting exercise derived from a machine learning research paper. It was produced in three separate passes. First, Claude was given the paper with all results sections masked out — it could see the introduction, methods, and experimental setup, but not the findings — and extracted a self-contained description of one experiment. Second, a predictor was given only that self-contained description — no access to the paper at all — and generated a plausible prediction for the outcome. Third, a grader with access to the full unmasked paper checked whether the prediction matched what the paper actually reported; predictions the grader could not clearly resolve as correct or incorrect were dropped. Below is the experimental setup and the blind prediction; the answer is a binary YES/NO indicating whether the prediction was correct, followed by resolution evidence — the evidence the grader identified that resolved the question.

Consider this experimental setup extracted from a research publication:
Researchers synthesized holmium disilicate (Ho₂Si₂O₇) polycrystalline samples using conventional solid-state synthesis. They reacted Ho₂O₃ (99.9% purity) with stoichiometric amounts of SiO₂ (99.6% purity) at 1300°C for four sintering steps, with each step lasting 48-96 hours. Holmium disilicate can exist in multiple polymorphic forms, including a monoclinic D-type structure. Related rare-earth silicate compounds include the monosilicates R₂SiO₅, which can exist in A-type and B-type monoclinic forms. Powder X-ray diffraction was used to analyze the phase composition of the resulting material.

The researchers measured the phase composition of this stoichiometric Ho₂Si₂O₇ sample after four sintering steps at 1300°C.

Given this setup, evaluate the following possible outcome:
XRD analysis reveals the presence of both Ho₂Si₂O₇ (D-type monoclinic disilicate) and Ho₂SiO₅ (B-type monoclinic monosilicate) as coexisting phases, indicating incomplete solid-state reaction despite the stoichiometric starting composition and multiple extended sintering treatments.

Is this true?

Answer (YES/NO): YES